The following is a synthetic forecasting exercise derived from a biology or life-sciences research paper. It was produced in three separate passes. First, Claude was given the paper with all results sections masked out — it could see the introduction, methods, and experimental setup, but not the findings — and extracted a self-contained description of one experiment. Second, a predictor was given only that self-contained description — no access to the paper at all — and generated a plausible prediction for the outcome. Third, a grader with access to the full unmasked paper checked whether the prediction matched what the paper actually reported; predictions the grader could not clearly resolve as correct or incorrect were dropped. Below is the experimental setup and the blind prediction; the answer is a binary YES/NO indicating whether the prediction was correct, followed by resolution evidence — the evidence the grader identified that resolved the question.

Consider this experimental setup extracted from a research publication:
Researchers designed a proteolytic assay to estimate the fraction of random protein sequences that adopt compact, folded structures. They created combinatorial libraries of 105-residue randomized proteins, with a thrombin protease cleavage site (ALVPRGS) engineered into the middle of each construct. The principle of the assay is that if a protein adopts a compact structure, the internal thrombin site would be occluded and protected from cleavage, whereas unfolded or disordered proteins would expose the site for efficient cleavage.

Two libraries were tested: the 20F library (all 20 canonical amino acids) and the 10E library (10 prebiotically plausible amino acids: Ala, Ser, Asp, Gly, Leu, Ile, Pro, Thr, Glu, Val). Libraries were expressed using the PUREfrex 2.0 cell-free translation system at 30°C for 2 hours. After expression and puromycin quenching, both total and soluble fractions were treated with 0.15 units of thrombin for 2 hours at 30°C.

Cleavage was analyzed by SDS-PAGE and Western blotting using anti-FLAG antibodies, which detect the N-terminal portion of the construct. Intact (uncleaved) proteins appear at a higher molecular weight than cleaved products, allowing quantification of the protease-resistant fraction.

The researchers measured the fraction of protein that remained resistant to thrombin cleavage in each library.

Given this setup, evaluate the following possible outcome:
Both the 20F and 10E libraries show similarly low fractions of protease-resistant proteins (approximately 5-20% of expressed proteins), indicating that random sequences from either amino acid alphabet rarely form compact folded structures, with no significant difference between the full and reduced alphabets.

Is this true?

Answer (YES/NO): NO